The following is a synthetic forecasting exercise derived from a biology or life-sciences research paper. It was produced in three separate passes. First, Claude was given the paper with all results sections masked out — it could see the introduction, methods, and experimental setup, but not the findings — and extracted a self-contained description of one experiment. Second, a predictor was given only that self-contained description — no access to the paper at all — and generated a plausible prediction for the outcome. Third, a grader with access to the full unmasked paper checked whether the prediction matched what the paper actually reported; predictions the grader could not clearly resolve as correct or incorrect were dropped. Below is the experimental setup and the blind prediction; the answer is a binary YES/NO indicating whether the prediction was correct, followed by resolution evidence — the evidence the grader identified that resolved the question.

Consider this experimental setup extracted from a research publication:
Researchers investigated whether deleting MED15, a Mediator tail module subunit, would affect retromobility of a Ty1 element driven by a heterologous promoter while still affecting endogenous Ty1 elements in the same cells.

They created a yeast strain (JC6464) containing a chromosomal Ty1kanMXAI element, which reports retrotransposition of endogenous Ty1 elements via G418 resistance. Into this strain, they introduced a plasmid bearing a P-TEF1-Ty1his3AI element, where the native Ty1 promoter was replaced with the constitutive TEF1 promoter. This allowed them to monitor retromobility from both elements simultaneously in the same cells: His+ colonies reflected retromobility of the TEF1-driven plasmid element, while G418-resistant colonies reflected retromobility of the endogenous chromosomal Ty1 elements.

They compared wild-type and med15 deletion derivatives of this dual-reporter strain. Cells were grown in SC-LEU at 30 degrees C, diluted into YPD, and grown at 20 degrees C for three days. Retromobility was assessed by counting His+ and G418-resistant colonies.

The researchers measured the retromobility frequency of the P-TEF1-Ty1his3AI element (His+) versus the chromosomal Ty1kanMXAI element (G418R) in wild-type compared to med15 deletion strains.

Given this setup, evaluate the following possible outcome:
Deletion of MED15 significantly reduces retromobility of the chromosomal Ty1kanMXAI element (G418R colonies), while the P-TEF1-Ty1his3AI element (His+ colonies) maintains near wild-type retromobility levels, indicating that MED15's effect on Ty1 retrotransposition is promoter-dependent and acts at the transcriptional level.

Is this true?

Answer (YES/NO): YES